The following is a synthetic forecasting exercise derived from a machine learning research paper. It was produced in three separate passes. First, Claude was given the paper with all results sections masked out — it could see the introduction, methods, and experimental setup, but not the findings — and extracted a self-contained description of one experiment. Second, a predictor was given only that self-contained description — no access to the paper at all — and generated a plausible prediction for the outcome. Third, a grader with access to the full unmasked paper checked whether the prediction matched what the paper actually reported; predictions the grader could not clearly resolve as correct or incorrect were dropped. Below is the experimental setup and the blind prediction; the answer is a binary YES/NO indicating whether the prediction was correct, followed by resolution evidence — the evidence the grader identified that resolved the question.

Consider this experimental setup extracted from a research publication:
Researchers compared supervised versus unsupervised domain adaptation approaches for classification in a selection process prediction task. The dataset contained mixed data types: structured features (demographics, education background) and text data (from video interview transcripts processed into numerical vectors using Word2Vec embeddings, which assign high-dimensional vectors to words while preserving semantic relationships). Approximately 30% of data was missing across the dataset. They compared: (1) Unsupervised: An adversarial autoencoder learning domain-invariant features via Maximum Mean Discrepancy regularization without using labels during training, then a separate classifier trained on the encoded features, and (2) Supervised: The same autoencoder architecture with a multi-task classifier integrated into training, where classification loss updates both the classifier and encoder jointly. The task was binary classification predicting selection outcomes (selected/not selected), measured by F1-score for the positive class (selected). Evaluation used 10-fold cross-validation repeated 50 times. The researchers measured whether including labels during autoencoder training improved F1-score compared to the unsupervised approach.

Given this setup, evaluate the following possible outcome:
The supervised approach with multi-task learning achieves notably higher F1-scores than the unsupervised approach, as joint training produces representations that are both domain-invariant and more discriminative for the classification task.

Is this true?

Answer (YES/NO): YES